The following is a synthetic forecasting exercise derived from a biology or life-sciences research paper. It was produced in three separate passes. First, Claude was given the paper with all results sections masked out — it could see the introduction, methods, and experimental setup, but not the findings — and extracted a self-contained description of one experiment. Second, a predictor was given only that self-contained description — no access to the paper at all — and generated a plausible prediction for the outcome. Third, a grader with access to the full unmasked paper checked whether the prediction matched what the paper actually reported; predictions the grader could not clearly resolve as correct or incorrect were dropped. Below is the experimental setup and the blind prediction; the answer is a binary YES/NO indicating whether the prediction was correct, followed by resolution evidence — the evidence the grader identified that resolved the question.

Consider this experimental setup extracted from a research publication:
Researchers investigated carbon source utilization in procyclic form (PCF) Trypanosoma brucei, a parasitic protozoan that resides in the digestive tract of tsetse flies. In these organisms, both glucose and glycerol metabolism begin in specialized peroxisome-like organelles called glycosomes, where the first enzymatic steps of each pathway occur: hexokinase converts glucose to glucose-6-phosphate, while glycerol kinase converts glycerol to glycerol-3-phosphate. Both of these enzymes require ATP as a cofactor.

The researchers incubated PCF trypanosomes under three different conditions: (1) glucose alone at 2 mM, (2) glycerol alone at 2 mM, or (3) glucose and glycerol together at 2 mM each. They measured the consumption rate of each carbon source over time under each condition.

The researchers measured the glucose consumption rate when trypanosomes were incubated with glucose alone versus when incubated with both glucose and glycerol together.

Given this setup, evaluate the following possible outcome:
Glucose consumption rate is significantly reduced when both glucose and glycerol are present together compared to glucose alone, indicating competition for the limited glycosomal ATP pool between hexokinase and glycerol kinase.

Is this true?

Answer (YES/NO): YES